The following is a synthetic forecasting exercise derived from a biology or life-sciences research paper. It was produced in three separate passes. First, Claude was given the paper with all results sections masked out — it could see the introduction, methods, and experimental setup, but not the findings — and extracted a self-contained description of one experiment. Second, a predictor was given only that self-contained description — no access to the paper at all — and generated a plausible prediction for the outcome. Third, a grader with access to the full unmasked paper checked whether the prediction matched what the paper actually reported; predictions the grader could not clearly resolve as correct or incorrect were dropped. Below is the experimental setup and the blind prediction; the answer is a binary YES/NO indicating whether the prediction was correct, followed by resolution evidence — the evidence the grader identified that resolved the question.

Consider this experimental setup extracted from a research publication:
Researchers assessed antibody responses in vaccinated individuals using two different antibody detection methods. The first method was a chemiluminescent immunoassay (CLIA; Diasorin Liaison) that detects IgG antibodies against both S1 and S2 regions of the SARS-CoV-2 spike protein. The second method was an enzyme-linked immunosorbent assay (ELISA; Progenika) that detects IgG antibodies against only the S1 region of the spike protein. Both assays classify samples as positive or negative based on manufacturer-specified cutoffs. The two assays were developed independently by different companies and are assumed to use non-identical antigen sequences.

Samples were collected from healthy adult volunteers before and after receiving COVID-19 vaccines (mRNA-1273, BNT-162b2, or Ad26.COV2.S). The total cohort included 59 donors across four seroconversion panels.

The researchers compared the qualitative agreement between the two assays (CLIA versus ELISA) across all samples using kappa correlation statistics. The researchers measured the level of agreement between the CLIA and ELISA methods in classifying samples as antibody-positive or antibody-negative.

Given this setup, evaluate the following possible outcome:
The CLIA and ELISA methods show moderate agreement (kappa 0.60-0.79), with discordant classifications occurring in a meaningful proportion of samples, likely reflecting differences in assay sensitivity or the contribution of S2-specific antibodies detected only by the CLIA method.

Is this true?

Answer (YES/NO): NO